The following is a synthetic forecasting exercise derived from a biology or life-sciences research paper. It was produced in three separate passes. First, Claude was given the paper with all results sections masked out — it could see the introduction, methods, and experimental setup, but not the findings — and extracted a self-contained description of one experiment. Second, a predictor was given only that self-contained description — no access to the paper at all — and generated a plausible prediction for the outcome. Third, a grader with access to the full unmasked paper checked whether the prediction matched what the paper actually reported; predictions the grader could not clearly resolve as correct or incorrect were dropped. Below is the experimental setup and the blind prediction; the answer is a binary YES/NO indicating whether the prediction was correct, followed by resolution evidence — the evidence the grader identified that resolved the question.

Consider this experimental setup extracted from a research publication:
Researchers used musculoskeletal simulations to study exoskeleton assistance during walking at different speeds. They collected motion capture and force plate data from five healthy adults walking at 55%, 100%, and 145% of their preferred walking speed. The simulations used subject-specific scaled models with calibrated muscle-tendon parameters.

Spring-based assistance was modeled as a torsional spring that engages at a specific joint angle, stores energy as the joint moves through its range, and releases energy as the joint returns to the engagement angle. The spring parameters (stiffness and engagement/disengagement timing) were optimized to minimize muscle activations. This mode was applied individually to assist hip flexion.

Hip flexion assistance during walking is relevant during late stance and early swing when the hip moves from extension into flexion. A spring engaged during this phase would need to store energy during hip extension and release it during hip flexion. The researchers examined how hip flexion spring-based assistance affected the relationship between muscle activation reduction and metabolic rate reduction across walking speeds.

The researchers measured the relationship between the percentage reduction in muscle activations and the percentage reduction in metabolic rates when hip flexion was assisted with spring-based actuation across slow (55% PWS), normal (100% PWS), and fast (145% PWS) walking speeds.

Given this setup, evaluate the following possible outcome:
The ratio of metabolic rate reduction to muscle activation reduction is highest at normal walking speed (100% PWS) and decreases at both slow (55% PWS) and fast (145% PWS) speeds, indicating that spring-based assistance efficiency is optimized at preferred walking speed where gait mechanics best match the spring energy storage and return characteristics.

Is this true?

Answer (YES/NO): NO